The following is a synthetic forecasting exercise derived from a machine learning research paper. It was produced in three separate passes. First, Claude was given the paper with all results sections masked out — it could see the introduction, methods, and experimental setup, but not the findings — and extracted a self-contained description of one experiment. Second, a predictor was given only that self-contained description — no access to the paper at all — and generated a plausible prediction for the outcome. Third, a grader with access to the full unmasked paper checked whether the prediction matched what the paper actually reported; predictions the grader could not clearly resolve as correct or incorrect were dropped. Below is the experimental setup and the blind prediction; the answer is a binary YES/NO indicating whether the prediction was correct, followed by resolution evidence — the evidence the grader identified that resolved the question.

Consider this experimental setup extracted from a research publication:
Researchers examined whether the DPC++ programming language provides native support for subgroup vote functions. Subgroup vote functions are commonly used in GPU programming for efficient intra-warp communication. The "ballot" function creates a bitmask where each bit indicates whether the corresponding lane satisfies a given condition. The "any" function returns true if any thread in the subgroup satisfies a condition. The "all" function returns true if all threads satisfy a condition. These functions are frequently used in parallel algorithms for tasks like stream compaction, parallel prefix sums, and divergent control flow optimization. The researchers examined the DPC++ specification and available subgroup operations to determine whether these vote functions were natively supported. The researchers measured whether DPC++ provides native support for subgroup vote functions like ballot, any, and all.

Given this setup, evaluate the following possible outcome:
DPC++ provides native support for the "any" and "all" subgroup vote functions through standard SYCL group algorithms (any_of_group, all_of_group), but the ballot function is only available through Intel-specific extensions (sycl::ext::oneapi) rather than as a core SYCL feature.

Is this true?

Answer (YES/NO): NO